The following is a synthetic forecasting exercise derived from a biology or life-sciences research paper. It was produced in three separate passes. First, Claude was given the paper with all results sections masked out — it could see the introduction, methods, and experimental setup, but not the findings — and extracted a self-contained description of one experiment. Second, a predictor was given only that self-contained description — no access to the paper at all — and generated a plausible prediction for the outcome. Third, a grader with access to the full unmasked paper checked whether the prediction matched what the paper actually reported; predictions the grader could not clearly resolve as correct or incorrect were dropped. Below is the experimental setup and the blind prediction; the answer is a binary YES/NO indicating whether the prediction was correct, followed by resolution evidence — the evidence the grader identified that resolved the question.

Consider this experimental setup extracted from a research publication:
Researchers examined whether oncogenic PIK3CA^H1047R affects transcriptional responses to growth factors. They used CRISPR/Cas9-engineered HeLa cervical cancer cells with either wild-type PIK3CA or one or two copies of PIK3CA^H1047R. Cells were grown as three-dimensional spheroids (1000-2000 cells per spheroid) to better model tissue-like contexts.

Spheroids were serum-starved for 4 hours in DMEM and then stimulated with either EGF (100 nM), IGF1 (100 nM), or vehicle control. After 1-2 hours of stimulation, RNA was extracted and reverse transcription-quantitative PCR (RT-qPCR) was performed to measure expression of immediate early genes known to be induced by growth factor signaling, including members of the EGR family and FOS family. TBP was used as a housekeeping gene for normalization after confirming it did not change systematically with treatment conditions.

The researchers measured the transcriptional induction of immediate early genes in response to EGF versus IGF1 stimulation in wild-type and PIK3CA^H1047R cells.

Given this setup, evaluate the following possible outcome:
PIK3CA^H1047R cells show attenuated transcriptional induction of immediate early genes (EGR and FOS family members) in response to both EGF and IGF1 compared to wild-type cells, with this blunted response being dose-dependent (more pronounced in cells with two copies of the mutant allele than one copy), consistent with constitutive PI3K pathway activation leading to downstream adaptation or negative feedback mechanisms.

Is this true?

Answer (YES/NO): NO